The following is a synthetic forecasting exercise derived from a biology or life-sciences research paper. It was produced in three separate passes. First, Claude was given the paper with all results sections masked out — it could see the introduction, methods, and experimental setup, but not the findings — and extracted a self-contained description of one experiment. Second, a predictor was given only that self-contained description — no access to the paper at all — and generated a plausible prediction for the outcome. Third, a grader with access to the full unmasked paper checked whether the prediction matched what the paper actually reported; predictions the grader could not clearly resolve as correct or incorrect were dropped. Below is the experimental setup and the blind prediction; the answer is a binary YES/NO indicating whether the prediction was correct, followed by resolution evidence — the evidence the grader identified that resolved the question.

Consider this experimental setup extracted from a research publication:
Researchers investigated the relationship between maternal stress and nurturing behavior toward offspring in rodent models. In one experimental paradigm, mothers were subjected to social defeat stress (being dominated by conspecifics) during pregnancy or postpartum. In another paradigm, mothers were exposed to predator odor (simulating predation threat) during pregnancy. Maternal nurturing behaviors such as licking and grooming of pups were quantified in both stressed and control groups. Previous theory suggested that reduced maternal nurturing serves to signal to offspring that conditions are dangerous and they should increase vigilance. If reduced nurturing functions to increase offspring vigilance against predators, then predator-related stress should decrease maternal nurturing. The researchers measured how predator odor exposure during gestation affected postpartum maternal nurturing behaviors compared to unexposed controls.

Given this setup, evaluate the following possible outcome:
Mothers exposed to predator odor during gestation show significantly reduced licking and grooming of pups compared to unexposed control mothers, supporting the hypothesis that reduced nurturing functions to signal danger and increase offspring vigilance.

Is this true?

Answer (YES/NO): NO